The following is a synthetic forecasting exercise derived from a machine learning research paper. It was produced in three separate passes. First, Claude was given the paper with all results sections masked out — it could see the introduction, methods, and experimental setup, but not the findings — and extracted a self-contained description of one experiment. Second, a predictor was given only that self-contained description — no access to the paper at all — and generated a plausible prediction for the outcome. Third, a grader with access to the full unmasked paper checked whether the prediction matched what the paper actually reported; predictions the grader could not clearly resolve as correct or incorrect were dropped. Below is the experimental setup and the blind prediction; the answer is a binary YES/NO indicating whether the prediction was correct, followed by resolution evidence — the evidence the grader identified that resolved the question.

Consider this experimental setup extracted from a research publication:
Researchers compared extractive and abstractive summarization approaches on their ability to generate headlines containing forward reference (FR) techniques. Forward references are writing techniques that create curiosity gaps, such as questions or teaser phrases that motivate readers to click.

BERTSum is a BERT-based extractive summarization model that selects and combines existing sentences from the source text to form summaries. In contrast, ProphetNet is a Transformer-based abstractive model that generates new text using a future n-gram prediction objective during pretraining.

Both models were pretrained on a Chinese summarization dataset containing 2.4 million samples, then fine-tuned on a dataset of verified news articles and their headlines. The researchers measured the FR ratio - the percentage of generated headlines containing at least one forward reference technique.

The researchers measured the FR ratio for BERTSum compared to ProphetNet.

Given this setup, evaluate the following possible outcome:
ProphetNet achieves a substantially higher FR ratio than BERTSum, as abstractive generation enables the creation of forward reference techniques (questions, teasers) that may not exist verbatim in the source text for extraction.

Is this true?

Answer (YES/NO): YES